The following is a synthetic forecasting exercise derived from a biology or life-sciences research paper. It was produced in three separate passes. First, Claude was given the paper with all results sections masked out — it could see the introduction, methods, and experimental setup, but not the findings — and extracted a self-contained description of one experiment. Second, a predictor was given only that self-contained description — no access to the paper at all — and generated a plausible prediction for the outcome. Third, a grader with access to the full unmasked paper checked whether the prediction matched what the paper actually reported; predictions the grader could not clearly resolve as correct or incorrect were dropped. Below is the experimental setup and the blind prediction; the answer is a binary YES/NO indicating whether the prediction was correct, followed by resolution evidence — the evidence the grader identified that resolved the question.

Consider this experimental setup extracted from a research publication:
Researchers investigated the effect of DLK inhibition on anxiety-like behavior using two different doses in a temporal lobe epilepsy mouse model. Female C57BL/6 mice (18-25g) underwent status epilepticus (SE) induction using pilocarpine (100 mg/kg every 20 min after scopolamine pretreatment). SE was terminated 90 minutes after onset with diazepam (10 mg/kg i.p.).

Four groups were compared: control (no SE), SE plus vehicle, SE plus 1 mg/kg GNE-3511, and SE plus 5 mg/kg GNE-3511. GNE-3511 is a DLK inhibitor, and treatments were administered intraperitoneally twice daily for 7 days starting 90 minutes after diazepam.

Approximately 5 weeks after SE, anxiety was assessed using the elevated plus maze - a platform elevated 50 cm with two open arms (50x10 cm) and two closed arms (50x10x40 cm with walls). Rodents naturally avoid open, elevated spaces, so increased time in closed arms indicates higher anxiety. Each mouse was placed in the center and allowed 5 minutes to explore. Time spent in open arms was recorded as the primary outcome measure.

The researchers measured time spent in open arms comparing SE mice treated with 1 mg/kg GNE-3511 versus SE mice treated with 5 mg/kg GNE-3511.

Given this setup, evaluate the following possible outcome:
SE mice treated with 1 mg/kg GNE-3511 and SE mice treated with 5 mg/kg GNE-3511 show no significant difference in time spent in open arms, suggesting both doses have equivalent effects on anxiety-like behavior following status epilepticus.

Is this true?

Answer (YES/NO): YES